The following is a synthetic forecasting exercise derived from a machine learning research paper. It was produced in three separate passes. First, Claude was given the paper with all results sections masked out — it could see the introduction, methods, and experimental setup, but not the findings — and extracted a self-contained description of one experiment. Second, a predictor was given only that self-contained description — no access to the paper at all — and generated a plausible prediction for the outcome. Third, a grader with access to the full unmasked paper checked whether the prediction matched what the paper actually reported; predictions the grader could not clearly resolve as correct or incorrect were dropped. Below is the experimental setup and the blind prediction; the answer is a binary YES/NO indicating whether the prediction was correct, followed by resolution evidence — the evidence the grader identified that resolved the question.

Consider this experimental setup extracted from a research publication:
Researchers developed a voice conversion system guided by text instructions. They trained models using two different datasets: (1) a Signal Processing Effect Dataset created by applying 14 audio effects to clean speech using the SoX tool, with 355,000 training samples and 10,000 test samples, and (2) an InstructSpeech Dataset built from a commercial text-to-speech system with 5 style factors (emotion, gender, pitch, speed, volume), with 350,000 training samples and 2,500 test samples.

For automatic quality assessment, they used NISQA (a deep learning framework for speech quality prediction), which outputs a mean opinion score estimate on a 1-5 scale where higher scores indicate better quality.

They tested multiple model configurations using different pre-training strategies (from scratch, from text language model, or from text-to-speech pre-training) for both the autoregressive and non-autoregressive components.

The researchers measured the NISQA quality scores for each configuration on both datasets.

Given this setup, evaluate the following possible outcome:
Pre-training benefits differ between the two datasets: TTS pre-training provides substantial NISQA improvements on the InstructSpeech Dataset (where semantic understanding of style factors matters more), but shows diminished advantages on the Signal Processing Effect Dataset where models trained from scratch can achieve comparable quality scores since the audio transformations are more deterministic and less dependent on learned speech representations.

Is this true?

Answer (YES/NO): NO